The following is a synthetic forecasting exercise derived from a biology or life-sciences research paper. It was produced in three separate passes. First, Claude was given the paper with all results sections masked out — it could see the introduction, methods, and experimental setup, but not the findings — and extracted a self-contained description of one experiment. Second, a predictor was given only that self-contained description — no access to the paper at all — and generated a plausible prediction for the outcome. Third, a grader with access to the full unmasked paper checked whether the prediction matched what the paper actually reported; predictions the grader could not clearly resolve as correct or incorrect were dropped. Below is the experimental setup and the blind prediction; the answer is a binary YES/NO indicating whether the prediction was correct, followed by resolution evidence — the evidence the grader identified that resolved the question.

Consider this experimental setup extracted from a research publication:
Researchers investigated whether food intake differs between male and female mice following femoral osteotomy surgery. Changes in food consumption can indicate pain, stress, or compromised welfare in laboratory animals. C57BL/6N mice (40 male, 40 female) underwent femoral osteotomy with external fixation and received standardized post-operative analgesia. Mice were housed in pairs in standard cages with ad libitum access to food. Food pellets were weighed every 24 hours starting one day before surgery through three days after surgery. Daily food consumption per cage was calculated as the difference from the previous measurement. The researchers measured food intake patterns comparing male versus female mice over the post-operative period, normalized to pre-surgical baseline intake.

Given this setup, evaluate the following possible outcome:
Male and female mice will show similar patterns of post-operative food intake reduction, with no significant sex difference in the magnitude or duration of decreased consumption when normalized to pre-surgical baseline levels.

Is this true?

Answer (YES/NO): YES